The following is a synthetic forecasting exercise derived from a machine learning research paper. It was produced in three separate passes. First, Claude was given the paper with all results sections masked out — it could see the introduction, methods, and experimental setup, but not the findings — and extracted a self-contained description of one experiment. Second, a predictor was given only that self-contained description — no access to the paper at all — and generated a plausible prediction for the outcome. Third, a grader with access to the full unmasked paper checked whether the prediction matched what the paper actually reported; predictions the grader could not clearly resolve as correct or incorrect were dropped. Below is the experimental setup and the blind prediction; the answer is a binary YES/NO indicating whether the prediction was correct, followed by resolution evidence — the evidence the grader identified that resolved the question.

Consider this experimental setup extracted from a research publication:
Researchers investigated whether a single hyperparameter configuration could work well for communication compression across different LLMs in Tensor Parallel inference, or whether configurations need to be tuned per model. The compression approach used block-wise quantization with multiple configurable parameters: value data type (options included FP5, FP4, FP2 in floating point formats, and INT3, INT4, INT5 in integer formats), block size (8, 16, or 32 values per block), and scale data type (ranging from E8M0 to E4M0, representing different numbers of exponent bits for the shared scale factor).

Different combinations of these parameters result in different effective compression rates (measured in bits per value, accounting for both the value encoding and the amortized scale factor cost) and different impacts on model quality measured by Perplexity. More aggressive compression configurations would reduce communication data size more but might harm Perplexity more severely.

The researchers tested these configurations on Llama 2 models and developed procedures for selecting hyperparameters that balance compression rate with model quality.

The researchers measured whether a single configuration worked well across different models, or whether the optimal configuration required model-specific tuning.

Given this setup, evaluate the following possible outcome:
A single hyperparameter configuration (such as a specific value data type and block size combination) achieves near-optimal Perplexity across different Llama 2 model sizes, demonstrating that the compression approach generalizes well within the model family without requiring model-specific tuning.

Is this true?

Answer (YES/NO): NO